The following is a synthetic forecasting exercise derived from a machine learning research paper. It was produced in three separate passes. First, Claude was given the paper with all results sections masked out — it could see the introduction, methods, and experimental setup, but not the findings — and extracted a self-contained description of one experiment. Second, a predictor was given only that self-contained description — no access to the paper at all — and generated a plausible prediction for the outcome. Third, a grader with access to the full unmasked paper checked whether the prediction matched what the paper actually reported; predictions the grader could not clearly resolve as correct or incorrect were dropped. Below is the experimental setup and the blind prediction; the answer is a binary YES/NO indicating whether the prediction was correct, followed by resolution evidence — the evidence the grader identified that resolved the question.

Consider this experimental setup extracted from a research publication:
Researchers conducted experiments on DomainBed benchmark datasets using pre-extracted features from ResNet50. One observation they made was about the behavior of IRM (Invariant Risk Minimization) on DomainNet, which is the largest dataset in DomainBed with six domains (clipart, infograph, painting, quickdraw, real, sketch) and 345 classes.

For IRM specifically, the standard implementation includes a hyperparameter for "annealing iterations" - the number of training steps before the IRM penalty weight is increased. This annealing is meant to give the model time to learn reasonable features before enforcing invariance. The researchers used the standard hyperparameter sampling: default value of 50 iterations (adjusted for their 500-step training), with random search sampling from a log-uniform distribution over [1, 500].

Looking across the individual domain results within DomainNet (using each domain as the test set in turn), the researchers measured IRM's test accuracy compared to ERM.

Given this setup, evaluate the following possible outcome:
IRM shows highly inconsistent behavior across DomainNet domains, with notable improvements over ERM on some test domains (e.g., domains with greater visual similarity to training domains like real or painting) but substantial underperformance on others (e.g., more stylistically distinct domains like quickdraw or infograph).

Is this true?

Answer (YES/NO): NO